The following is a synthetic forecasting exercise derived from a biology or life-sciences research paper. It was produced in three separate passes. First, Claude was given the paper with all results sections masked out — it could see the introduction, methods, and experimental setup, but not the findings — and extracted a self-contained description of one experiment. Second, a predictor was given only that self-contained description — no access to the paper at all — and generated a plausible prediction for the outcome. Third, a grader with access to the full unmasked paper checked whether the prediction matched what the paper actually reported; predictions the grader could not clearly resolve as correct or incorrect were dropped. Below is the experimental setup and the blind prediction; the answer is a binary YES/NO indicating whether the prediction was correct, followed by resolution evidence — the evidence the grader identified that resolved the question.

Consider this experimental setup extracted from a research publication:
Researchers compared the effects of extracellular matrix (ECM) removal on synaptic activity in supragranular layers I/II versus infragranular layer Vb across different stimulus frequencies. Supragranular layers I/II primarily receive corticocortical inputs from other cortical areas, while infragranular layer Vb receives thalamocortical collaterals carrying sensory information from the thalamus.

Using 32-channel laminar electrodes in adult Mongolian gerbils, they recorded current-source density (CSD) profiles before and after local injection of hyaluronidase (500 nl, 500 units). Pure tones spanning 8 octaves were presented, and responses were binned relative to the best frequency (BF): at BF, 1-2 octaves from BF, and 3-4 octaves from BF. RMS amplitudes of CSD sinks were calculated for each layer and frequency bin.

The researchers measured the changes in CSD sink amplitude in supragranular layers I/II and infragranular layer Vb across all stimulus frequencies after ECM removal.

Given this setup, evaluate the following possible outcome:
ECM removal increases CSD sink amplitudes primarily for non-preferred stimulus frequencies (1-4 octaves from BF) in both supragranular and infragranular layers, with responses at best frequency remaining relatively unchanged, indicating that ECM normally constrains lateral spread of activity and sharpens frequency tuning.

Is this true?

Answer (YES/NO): NO